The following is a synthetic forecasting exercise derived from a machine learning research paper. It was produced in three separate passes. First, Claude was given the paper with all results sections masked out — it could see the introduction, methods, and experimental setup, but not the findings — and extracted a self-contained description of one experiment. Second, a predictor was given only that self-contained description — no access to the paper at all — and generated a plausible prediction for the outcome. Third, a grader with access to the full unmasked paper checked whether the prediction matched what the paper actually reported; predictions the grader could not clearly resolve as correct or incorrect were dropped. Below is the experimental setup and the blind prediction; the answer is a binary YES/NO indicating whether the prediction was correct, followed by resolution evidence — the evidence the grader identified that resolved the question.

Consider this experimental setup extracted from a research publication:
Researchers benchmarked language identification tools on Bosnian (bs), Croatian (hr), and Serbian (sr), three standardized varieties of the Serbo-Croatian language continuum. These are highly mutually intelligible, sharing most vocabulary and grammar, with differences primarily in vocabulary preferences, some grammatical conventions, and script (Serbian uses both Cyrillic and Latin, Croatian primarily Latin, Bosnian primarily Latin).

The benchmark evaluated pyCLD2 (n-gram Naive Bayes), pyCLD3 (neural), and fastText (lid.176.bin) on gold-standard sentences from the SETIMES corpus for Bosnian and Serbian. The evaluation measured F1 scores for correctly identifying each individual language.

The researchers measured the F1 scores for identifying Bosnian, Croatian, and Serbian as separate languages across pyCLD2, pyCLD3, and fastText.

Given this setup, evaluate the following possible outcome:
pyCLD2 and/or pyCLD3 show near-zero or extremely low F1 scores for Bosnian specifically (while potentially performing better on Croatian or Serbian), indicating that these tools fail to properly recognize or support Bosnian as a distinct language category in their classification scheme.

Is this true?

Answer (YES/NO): NO